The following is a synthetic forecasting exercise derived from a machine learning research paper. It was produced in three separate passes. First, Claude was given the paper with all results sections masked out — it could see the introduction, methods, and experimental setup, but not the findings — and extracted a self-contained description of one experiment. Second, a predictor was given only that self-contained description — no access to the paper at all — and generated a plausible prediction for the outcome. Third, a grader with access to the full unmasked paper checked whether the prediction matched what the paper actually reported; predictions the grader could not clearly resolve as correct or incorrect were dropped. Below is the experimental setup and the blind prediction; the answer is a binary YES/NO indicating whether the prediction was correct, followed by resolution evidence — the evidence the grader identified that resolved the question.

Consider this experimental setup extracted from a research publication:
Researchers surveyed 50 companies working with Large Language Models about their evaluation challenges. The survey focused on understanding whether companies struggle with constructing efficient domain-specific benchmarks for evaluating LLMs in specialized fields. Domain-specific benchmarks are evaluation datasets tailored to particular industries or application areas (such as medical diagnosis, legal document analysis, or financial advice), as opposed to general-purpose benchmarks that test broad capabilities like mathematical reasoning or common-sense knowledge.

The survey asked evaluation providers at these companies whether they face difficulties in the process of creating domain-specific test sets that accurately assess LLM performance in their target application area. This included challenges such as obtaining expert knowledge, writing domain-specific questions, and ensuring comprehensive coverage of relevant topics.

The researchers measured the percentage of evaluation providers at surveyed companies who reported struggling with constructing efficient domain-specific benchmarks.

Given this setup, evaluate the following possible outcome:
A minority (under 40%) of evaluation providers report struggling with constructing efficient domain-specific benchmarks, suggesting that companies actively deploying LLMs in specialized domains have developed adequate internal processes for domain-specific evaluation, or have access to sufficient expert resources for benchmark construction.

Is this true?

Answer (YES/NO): NO